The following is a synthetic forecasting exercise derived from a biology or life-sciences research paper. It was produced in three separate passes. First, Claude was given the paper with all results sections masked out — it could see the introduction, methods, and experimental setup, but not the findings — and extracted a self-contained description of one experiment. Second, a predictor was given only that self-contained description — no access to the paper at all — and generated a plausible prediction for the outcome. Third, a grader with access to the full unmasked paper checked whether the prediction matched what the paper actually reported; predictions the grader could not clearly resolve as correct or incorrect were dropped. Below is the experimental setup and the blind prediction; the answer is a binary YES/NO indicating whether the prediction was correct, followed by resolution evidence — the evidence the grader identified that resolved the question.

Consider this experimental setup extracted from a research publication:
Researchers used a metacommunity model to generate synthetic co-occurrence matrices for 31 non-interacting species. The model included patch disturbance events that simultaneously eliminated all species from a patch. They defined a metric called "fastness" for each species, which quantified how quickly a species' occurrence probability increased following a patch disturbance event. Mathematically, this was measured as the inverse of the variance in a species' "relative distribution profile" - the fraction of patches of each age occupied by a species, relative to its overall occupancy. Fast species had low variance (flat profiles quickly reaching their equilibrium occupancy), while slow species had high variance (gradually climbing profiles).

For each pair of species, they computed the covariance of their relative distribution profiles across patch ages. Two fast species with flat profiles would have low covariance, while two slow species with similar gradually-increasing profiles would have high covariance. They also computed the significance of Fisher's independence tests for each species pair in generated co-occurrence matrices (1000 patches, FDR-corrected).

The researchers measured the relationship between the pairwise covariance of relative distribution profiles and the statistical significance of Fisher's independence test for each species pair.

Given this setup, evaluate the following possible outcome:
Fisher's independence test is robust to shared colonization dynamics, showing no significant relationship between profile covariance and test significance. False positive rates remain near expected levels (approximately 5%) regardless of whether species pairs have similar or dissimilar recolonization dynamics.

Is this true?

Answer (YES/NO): NO